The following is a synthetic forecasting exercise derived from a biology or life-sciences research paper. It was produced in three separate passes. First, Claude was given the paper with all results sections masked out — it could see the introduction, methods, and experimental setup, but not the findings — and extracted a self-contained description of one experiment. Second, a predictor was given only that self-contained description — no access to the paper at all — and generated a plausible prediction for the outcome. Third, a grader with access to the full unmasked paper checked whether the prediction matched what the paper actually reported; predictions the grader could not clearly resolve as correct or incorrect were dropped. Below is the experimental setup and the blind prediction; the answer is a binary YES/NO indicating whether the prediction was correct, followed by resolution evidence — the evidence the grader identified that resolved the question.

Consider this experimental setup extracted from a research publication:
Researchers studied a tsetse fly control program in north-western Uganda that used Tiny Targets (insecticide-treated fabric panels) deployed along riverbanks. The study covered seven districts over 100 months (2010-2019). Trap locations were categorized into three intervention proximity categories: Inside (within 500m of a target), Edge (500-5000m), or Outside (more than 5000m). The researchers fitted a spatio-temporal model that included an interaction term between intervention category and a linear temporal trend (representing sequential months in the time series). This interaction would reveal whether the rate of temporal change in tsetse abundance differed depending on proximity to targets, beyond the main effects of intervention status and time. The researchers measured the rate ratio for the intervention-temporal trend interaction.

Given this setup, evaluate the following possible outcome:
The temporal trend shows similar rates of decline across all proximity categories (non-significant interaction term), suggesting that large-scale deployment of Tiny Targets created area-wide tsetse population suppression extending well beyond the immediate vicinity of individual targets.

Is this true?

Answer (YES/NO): NO